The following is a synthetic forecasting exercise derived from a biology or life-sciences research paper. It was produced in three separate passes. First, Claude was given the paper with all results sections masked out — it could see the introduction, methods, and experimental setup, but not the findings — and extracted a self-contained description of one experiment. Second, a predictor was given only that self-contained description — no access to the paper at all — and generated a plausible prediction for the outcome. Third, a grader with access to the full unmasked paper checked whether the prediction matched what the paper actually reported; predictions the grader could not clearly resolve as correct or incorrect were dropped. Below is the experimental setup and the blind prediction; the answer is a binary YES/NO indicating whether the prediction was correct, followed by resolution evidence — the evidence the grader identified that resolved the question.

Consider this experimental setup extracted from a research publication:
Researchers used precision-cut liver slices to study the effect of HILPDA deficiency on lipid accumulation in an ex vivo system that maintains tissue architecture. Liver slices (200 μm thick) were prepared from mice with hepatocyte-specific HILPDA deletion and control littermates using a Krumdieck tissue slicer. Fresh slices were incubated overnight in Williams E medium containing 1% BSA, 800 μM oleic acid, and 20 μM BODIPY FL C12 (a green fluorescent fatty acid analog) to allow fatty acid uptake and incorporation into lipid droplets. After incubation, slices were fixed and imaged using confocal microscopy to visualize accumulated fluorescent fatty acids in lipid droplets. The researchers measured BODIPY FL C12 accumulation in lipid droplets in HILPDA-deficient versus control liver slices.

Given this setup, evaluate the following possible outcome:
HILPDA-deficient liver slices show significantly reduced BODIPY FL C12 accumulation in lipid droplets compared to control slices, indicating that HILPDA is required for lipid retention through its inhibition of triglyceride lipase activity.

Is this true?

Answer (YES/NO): NO